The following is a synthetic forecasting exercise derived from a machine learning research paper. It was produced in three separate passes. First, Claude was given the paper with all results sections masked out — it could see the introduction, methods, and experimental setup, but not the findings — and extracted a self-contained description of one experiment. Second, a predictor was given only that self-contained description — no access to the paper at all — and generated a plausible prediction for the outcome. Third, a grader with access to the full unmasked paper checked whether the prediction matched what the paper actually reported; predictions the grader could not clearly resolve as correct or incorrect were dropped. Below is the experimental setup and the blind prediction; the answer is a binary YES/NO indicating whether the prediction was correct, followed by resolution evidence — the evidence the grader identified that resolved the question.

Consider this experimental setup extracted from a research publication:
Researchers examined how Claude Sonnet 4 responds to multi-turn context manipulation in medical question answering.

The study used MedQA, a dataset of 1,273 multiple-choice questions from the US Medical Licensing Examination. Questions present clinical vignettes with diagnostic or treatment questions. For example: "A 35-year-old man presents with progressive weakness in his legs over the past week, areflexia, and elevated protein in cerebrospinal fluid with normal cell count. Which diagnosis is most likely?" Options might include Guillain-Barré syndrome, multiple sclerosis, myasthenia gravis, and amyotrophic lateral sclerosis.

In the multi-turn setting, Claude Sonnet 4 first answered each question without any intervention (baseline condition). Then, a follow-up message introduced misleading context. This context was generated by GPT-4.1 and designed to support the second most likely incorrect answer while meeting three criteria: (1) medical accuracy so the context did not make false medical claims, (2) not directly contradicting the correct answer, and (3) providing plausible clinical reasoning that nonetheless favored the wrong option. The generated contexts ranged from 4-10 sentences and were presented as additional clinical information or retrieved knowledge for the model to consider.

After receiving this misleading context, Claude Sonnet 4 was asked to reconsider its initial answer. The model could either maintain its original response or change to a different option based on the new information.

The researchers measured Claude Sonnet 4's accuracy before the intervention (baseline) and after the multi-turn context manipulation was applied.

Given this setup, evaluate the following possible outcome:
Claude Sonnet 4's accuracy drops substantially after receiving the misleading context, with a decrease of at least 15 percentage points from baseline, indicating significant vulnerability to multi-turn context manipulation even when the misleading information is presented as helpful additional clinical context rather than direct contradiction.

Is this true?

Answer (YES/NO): YES